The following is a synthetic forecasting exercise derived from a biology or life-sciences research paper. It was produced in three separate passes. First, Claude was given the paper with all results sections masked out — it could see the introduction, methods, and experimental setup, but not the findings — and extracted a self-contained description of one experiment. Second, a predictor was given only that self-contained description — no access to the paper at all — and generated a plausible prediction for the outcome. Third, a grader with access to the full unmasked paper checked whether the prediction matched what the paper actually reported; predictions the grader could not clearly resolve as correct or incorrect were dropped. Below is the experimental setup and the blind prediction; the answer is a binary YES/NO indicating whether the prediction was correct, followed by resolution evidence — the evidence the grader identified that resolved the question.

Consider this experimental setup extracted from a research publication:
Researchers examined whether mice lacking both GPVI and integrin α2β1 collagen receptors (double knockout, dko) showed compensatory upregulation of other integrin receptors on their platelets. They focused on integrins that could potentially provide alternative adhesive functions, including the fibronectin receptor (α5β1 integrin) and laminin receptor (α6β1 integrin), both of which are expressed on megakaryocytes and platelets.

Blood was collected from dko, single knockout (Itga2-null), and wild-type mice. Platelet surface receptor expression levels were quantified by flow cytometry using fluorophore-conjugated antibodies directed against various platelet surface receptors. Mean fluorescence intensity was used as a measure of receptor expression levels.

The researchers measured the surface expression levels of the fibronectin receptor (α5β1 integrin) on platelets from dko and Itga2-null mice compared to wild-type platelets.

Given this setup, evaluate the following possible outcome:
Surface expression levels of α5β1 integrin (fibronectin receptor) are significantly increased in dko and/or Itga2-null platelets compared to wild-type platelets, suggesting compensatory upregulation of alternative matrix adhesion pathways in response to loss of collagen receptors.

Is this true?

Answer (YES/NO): YES